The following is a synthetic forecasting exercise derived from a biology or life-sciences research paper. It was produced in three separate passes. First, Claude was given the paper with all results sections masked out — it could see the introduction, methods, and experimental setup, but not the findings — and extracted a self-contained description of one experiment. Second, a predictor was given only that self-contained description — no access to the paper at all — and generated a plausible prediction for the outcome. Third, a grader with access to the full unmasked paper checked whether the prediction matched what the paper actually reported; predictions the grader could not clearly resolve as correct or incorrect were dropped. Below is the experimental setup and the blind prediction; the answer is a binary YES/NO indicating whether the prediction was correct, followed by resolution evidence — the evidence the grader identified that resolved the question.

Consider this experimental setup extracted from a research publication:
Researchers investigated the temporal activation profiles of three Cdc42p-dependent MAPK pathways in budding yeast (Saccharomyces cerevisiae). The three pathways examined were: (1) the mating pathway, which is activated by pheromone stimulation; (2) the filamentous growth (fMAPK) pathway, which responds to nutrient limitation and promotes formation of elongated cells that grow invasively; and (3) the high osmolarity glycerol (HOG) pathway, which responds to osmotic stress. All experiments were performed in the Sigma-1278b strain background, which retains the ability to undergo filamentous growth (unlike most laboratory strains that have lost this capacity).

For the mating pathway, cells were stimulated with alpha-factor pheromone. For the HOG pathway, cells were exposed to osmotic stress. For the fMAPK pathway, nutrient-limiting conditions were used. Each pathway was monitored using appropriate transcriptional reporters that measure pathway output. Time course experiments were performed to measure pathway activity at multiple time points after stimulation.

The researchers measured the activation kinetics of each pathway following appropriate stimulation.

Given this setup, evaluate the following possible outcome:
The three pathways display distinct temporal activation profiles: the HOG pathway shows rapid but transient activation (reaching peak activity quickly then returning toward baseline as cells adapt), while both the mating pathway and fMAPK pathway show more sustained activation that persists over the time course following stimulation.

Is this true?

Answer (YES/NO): NO